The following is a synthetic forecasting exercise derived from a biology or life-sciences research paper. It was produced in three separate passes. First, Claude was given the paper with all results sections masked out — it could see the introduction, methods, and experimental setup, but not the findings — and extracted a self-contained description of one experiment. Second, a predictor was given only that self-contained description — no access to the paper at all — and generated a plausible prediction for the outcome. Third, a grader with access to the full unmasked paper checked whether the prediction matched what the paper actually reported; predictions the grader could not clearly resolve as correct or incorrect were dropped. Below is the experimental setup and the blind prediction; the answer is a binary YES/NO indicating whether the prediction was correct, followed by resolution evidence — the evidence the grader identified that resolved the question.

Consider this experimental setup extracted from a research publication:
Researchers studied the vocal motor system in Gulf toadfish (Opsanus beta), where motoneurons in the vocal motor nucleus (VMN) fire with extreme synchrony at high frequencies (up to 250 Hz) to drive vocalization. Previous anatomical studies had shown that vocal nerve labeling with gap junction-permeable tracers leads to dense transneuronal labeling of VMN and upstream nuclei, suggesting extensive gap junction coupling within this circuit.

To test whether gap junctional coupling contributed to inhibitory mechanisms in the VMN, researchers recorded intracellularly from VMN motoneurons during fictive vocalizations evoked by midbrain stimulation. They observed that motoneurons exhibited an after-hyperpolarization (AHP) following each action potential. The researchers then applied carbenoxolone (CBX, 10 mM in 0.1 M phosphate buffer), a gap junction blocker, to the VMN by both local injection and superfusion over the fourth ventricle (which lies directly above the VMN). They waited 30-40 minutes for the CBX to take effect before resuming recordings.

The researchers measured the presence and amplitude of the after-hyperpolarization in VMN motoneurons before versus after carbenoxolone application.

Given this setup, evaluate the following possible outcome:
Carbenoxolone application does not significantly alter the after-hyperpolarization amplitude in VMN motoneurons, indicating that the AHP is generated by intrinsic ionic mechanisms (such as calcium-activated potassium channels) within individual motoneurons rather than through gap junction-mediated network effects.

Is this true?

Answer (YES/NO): NO